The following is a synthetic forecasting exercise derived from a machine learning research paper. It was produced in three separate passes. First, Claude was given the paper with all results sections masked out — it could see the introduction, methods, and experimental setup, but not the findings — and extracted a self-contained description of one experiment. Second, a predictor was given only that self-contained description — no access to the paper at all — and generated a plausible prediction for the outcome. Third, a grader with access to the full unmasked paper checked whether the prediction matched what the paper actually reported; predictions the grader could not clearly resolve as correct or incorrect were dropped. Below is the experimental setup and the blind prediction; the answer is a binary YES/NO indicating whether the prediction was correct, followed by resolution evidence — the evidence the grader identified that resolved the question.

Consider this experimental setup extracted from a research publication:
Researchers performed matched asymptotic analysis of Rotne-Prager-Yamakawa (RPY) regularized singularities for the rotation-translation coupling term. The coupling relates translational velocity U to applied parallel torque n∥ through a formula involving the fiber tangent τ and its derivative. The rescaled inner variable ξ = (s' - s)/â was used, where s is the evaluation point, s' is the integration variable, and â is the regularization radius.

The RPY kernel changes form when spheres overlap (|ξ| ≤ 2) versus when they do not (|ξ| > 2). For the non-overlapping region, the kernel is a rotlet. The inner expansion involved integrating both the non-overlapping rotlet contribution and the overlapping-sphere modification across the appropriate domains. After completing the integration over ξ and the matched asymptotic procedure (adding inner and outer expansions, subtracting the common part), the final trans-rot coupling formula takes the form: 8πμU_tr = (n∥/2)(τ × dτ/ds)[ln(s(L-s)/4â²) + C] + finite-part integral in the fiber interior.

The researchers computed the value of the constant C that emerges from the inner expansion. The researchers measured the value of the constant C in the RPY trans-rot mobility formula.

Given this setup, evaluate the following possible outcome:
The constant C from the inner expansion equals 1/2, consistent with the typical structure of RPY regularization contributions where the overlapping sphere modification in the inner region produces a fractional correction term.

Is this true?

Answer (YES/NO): NO